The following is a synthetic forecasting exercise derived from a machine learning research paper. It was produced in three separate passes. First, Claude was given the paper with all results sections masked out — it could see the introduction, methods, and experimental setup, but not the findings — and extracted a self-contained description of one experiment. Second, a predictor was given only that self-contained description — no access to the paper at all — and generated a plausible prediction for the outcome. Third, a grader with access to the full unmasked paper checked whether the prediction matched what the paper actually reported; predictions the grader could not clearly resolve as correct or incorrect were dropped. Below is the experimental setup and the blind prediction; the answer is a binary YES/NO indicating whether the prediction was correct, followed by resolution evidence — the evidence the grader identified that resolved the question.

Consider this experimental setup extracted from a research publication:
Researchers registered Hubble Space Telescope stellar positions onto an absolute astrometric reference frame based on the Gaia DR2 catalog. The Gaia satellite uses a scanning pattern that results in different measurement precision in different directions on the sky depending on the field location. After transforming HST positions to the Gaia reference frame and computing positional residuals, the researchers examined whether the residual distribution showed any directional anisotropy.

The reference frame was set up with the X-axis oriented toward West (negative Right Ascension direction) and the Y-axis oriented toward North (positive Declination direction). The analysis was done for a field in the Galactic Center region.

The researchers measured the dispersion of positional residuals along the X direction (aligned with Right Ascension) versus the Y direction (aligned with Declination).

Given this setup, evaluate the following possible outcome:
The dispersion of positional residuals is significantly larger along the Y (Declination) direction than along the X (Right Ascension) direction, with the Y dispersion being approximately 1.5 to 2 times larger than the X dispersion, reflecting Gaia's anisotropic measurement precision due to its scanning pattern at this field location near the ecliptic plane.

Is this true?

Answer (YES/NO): NO